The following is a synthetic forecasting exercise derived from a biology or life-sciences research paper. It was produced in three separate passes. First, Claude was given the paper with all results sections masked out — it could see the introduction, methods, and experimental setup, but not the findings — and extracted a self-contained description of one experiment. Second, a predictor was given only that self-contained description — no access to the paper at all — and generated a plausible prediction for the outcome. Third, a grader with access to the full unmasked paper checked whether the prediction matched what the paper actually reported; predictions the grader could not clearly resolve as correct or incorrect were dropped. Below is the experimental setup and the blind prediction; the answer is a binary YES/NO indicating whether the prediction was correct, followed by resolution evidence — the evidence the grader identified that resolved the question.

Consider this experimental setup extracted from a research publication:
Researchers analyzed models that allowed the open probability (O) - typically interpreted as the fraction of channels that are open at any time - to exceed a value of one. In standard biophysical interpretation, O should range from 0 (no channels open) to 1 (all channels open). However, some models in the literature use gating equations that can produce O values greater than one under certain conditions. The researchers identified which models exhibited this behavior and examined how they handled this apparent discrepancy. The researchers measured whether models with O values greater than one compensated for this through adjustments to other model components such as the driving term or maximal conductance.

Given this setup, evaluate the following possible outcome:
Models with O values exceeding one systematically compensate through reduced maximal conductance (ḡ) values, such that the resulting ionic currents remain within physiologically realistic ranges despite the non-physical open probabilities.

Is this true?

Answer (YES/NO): NO